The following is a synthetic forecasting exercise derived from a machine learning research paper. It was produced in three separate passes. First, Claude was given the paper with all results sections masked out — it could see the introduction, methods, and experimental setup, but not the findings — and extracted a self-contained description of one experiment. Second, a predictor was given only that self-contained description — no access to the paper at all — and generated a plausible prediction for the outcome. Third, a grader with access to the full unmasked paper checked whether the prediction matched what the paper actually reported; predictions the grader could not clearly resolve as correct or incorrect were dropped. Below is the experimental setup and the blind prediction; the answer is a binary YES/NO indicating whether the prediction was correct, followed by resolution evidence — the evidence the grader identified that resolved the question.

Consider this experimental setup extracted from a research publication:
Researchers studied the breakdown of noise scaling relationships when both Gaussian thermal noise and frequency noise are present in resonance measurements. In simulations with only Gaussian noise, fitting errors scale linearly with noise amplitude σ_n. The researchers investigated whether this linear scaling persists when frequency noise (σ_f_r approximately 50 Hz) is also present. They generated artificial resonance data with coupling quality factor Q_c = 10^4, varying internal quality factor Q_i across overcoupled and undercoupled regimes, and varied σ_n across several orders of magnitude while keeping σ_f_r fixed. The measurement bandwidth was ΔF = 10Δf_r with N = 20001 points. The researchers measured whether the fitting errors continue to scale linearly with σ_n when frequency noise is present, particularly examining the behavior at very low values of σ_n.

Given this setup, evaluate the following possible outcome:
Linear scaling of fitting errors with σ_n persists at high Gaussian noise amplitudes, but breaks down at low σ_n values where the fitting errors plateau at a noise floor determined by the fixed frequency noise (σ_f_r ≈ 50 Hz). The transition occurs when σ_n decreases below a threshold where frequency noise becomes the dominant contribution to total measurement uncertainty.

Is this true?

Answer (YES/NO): YES